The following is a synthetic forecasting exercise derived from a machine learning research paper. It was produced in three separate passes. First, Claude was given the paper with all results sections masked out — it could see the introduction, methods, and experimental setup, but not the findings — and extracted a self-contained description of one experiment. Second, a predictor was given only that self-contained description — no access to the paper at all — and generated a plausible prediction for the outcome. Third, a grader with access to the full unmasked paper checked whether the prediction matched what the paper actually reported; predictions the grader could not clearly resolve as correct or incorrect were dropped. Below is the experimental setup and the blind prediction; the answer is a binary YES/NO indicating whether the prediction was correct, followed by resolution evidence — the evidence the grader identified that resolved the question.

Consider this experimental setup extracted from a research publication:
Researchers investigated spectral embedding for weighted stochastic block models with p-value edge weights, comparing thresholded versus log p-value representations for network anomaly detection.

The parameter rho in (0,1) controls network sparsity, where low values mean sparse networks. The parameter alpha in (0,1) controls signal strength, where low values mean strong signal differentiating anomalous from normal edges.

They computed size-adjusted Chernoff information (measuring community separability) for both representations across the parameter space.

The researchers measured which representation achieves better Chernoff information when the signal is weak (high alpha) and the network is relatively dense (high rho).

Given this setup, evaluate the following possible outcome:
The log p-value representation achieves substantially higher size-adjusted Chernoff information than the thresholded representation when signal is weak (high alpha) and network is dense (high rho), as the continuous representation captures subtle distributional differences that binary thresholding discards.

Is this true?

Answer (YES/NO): YES